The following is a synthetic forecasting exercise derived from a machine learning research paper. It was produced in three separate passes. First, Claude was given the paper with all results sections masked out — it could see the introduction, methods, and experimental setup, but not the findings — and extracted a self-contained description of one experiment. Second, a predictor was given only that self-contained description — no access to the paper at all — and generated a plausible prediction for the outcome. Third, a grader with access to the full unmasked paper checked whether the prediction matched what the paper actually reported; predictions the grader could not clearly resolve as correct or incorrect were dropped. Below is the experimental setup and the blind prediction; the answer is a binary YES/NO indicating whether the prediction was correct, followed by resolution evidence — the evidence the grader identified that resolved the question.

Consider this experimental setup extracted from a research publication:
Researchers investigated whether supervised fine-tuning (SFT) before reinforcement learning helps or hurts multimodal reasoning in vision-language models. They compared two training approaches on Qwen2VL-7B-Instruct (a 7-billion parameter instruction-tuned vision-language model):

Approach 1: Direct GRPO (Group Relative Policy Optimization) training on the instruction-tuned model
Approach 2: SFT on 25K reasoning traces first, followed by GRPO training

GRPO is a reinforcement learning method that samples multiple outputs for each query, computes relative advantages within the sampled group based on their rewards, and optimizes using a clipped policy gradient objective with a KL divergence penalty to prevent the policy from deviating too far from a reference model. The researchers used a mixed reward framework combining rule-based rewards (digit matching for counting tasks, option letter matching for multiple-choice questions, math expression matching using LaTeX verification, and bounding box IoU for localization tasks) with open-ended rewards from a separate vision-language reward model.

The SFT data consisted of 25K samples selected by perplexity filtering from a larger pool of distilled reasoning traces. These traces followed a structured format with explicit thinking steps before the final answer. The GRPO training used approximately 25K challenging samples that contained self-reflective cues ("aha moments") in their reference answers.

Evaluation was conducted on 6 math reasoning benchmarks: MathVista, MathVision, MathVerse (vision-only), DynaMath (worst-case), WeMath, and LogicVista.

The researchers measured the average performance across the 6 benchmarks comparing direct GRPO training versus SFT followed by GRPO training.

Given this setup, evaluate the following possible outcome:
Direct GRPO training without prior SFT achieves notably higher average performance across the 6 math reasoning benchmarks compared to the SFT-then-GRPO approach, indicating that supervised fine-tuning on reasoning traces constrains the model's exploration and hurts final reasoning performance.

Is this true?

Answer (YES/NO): YES